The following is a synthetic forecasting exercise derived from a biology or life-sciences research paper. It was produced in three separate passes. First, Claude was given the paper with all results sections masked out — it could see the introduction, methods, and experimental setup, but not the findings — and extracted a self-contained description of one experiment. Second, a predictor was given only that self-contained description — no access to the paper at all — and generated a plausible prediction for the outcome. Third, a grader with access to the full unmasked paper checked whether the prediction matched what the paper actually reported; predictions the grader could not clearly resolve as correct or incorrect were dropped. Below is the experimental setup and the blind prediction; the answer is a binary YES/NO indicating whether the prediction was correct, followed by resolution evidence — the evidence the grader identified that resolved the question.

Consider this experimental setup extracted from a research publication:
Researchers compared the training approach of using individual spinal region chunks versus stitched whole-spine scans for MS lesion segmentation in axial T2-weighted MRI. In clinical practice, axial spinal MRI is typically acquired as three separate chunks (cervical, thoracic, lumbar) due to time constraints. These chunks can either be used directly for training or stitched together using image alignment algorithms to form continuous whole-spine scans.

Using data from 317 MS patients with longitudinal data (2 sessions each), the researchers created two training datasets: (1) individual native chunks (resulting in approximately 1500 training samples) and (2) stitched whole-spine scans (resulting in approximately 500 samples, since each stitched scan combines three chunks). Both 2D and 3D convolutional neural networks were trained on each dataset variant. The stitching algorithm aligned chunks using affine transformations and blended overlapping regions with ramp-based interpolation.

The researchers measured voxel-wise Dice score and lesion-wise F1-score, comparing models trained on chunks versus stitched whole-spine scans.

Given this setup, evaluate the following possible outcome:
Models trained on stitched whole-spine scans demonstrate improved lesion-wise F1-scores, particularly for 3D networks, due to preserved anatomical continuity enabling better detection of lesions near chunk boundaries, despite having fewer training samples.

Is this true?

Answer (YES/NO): NO